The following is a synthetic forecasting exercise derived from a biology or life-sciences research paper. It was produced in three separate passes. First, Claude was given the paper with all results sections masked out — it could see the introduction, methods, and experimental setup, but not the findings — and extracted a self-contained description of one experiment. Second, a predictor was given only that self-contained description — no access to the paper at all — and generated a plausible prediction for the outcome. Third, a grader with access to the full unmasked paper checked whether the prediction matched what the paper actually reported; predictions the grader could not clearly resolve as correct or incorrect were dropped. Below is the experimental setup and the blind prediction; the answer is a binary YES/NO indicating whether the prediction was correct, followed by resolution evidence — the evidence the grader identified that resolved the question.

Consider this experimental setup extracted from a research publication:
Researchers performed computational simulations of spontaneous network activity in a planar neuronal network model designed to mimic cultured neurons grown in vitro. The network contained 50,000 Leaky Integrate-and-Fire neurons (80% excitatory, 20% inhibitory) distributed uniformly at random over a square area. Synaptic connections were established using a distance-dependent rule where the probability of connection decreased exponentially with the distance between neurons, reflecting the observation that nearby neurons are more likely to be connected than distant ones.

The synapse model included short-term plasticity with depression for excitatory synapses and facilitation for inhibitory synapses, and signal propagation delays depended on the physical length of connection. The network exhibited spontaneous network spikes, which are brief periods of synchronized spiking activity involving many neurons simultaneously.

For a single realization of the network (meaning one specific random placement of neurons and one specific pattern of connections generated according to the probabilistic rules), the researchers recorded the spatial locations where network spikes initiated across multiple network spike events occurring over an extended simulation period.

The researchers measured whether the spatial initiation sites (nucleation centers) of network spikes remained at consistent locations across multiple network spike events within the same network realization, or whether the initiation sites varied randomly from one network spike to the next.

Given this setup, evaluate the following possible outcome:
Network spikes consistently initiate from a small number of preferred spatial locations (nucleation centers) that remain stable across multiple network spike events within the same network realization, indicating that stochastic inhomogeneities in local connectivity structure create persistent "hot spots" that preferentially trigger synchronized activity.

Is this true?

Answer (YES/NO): YES